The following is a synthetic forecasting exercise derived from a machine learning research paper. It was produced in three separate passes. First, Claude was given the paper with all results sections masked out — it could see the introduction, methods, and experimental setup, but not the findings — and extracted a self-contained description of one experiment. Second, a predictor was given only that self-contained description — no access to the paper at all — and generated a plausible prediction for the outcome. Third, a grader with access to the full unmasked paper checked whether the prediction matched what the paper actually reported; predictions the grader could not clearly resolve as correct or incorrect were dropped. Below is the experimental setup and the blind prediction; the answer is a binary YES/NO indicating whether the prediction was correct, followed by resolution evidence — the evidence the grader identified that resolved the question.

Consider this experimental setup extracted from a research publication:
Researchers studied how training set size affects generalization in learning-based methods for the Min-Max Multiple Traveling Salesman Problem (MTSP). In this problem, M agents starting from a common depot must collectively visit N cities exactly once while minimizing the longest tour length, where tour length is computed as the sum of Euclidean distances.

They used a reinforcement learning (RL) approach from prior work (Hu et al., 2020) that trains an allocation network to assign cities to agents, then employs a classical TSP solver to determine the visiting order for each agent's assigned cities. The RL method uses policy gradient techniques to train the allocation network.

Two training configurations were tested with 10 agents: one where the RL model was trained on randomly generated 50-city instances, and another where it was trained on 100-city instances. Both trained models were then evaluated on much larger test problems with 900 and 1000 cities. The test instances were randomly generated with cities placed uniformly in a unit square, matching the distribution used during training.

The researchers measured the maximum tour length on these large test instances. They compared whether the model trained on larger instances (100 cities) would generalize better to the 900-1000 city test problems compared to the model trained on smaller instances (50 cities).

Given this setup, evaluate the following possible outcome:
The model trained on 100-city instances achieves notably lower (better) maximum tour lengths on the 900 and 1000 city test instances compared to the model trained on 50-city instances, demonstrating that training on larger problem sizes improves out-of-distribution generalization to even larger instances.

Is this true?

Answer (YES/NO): NO